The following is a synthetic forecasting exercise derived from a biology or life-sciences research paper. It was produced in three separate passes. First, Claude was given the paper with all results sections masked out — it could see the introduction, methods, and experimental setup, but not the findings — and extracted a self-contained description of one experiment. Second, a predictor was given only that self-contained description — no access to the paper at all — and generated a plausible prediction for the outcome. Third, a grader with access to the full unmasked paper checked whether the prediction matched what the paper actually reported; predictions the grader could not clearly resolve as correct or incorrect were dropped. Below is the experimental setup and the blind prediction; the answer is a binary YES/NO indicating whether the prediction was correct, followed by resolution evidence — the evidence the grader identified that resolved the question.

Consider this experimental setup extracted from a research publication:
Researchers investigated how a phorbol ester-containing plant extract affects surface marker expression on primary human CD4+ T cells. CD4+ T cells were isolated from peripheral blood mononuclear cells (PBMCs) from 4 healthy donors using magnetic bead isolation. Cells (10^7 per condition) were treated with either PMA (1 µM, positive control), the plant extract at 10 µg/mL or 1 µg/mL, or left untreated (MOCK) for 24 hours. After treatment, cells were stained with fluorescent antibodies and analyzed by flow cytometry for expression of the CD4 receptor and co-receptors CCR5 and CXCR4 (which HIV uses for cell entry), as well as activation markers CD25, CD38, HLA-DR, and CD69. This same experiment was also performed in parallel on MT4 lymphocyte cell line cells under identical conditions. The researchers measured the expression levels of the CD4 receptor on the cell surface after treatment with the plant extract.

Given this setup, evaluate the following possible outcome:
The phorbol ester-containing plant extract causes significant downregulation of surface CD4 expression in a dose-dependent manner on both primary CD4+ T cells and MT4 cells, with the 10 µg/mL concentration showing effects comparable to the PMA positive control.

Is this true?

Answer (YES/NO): NO